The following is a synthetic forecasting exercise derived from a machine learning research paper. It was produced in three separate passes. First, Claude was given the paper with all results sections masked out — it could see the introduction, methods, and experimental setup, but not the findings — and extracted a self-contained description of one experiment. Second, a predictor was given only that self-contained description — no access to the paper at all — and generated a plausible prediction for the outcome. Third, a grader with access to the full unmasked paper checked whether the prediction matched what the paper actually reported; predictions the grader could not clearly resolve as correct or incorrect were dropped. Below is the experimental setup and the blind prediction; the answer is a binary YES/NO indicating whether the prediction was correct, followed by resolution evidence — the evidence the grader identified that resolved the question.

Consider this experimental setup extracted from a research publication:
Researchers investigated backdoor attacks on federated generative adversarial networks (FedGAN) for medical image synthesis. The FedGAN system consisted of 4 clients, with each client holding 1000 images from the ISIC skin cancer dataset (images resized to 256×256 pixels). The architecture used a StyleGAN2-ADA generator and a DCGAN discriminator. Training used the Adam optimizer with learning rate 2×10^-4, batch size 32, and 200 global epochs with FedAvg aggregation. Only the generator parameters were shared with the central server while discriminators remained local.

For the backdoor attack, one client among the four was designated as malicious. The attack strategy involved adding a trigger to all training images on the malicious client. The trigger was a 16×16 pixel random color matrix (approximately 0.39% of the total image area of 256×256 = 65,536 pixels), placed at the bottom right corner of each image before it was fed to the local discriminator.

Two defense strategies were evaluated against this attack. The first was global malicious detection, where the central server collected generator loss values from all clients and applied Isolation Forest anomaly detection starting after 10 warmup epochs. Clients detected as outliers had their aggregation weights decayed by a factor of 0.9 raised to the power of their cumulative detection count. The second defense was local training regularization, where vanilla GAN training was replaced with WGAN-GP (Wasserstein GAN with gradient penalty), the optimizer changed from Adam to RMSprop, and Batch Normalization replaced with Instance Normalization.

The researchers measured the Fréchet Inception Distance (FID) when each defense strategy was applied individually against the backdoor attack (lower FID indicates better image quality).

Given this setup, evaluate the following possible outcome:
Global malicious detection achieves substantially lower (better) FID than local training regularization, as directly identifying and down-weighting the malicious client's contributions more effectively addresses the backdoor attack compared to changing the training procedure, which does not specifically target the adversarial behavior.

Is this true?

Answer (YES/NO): NO